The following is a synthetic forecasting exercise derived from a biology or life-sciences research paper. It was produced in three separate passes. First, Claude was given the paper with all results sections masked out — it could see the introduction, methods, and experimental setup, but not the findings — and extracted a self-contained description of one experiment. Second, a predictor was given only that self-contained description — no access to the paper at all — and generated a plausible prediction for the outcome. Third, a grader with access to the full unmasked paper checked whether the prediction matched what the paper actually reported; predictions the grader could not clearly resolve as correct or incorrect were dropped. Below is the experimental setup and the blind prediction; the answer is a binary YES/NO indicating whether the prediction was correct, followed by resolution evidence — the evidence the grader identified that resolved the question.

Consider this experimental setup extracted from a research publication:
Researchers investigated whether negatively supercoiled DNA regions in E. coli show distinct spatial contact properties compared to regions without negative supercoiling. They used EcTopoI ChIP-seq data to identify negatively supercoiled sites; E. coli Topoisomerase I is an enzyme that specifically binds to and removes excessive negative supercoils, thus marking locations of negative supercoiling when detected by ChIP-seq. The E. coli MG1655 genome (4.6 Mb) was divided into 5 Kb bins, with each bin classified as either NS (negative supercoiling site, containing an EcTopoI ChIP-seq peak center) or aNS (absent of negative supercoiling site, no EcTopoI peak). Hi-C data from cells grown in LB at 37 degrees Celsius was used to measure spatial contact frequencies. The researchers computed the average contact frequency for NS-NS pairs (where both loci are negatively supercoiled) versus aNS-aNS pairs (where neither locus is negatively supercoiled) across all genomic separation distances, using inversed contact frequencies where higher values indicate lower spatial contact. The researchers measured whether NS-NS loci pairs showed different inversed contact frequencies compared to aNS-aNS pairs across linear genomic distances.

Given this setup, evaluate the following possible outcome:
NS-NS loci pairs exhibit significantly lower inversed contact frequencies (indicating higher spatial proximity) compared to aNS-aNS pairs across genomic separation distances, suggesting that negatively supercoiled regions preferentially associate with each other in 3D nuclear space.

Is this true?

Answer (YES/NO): YES